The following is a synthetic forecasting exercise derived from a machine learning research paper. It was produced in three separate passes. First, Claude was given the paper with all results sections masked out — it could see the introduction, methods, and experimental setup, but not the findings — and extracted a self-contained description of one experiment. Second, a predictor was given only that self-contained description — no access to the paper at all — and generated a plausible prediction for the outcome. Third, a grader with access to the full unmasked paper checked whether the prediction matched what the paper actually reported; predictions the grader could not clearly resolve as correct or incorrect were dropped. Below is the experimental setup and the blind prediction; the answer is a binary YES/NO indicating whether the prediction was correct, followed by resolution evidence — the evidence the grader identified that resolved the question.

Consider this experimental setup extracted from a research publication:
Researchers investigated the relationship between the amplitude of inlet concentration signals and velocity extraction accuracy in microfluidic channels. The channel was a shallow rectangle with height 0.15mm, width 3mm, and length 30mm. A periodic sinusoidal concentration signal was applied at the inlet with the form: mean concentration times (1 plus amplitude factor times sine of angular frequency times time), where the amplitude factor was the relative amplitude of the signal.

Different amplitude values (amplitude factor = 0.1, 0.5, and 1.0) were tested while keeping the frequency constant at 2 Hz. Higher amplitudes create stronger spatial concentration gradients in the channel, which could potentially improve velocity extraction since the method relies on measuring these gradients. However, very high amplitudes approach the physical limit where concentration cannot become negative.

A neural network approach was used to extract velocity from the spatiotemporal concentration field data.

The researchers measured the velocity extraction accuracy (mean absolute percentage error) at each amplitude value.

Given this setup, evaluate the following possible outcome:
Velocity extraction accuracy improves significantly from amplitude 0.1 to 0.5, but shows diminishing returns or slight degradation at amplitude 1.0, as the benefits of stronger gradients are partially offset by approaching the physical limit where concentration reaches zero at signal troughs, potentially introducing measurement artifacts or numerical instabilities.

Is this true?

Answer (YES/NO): NO